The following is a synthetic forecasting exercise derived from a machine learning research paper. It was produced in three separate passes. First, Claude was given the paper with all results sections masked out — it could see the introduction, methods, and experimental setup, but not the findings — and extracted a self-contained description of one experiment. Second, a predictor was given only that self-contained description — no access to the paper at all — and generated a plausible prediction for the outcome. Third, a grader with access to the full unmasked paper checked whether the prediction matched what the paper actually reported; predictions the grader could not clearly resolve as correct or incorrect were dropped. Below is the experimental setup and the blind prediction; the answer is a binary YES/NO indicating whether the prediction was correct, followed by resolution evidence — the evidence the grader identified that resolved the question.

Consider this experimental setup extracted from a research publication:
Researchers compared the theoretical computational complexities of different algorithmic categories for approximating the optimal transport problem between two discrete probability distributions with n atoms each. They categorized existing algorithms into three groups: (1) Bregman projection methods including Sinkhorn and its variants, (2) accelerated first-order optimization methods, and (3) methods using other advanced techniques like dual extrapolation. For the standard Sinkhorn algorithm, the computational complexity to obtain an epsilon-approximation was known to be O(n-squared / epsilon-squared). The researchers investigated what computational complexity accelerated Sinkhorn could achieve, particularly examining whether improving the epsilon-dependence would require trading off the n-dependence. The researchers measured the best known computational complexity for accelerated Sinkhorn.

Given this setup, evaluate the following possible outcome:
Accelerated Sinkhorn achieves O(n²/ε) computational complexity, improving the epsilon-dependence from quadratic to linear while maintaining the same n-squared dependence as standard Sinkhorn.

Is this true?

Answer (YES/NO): NO